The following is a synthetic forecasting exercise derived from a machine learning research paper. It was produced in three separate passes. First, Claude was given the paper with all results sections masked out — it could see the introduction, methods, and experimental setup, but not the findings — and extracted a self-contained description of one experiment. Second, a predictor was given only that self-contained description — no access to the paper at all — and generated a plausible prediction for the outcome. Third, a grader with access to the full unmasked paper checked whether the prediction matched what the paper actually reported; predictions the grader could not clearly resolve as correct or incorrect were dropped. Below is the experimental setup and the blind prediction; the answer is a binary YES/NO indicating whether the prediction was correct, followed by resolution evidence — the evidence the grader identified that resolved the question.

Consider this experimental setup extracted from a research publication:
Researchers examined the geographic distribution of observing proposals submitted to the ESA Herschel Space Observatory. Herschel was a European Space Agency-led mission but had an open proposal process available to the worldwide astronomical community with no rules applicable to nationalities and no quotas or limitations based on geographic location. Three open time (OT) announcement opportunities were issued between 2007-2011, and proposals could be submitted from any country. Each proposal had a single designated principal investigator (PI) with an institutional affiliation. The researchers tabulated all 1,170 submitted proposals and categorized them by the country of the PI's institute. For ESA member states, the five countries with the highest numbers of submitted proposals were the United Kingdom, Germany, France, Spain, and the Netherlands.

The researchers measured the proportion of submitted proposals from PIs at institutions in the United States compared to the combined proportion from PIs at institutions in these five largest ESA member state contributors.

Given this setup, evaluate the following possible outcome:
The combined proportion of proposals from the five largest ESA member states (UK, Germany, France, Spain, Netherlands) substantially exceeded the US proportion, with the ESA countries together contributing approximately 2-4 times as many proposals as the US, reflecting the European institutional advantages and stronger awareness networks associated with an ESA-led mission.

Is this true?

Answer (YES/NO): NO